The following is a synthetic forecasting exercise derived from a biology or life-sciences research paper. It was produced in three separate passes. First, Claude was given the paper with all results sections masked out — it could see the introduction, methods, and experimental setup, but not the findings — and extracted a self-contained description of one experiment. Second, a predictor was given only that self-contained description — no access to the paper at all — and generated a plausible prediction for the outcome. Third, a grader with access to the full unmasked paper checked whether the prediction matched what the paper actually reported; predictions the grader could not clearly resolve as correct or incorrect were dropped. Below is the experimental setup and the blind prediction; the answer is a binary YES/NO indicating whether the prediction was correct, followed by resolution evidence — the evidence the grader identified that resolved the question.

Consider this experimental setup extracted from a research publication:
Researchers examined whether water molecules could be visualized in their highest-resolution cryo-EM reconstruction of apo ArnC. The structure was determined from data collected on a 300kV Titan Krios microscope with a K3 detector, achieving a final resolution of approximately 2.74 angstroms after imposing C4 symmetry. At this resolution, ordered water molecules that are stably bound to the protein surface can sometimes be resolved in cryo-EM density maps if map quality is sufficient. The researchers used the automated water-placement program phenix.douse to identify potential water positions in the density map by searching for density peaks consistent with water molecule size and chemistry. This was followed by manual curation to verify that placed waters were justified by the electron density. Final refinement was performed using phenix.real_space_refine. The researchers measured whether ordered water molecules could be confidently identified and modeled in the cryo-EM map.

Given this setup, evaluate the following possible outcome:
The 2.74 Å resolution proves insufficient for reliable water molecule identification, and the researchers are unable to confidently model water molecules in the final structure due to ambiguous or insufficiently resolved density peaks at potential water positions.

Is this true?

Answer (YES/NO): NO